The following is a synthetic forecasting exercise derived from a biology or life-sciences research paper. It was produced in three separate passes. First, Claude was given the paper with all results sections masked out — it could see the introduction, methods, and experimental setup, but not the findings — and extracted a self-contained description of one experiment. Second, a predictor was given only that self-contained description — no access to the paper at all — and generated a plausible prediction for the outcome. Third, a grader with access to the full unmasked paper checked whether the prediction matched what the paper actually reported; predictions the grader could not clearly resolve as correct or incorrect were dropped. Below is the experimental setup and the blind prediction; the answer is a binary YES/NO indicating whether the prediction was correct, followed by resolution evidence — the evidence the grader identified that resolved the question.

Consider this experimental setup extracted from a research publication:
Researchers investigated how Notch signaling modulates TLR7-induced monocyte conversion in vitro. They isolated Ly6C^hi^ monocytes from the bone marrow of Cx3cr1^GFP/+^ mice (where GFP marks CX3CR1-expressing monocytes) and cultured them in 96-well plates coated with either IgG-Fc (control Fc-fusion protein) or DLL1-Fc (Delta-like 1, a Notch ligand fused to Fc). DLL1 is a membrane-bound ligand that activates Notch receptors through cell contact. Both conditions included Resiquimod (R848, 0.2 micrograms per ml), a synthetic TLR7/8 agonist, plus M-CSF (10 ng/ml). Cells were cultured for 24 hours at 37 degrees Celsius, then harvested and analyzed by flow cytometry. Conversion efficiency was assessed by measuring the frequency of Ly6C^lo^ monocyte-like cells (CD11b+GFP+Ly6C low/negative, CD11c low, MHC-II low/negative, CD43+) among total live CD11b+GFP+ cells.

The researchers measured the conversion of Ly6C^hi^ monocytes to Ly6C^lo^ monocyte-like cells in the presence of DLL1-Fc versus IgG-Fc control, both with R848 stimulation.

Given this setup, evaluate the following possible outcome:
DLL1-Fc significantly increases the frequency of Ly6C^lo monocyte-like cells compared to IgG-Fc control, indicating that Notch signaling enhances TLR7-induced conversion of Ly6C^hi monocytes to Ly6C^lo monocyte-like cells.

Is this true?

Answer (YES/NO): YES